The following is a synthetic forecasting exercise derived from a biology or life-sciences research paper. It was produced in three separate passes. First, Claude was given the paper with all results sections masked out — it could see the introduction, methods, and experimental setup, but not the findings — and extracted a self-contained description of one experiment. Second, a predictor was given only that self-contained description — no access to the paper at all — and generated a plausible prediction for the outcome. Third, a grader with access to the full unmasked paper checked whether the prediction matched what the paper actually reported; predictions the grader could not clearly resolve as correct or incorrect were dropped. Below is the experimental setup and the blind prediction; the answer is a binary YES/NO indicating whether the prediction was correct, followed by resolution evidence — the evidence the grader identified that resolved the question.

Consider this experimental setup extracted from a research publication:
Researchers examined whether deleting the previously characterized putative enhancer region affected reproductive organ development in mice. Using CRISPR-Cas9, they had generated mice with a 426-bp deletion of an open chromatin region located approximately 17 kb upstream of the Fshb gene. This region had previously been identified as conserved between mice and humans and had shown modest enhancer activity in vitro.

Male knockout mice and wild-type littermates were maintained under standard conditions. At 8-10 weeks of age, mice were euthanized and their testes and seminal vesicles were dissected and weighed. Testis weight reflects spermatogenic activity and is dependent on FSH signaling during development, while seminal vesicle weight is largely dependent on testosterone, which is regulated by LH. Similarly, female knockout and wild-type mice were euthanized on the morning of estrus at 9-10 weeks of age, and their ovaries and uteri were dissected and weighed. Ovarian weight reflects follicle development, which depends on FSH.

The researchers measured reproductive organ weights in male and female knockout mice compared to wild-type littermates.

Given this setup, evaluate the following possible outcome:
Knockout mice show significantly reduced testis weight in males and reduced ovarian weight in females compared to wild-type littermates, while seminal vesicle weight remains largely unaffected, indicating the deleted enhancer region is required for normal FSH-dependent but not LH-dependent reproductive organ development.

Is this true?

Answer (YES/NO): NO